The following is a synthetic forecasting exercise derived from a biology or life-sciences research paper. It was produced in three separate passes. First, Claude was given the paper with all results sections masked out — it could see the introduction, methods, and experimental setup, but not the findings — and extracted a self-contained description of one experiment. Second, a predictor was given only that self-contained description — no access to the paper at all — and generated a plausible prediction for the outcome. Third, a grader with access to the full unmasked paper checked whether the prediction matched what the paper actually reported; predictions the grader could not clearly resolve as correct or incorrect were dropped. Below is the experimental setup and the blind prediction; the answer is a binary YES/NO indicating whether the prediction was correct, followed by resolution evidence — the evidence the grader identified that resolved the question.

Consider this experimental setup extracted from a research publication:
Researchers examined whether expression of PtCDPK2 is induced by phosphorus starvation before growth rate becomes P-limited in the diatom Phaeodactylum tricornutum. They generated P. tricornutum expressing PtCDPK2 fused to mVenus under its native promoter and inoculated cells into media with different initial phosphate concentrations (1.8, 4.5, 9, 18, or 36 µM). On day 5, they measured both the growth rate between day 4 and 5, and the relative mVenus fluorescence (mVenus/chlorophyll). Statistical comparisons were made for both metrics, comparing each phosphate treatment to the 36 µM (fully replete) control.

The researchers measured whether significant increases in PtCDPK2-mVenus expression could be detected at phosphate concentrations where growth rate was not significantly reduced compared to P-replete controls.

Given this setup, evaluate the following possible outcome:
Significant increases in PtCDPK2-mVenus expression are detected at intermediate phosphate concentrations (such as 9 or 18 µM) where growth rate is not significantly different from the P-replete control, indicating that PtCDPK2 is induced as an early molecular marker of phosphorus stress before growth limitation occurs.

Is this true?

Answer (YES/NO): YES